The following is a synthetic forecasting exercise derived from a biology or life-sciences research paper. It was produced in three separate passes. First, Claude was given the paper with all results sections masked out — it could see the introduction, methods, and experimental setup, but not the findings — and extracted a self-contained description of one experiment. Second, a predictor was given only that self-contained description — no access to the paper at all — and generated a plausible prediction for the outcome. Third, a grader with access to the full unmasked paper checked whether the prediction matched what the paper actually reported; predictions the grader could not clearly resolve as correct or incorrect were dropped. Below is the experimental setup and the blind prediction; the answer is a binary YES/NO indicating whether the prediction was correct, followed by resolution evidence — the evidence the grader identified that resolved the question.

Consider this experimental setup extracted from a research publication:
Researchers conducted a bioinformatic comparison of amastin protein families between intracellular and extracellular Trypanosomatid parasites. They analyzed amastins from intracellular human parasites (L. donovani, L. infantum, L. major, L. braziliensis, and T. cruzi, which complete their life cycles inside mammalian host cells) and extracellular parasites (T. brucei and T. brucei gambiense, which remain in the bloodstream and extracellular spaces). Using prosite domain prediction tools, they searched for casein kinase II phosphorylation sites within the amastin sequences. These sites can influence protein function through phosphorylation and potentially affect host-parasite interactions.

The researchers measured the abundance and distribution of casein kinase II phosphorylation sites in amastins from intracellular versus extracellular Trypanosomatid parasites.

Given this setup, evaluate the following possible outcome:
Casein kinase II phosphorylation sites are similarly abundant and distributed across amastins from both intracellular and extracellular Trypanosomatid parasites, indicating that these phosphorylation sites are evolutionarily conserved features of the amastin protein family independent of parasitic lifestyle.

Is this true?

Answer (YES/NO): NO